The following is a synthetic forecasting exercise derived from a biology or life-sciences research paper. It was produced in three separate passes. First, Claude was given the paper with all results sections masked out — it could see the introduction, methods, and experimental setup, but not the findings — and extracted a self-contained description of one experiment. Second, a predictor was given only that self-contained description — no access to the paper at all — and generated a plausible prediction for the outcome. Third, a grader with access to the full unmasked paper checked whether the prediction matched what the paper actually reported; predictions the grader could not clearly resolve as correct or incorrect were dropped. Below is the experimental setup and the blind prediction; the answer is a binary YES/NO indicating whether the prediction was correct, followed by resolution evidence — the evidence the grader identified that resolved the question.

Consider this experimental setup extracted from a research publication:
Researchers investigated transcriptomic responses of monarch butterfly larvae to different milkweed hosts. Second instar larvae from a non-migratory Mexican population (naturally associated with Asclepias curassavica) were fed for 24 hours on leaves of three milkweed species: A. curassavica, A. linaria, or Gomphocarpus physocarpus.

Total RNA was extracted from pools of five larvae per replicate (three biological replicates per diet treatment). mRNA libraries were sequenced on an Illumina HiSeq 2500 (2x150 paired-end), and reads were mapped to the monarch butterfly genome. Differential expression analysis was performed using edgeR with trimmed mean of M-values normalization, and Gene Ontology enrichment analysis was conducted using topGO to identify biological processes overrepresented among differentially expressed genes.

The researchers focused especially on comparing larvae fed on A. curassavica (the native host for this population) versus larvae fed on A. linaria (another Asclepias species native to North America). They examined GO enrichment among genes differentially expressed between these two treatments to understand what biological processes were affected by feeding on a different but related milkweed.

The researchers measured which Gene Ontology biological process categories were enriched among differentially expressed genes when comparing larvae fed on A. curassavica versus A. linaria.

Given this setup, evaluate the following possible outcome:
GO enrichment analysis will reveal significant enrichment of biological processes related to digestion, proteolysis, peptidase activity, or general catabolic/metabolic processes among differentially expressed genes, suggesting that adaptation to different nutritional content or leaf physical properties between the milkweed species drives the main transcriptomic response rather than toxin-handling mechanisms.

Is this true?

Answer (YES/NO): NO